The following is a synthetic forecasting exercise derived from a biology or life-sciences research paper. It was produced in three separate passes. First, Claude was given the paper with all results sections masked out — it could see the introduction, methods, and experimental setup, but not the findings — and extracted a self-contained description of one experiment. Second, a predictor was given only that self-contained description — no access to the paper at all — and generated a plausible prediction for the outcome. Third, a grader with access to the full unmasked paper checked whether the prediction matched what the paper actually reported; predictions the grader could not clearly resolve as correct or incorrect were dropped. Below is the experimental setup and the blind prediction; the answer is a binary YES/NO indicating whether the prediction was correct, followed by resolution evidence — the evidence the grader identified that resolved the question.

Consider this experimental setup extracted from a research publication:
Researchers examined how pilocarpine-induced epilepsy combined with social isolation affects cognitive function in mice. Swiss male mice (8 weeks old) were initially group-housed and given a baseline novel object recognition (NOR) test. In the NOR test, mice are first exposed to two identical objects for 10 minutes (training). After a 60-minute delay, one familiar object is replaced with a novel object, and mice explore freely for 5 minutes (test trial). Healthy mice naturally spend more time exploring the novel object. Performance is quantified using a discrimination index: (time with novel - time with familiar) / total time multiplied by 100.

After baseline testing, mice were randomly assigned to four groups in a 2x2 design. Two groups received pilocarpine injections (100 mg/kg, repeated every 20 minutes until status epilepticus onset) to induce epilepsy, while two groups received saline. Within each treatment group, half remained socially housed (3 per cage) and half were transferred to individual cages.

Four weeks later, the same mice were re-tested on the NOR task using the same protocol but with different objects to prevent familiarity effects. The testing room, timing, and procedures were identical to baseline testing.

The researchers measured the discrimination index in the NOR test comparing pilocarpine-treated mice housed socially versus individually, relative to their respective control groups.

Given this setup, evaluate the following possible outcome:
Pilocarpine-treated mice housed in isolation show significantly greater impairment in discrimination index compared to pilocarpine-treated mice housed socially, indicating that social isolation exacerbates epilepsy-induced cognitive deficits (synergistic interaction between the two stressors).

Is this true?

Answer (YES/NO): NO